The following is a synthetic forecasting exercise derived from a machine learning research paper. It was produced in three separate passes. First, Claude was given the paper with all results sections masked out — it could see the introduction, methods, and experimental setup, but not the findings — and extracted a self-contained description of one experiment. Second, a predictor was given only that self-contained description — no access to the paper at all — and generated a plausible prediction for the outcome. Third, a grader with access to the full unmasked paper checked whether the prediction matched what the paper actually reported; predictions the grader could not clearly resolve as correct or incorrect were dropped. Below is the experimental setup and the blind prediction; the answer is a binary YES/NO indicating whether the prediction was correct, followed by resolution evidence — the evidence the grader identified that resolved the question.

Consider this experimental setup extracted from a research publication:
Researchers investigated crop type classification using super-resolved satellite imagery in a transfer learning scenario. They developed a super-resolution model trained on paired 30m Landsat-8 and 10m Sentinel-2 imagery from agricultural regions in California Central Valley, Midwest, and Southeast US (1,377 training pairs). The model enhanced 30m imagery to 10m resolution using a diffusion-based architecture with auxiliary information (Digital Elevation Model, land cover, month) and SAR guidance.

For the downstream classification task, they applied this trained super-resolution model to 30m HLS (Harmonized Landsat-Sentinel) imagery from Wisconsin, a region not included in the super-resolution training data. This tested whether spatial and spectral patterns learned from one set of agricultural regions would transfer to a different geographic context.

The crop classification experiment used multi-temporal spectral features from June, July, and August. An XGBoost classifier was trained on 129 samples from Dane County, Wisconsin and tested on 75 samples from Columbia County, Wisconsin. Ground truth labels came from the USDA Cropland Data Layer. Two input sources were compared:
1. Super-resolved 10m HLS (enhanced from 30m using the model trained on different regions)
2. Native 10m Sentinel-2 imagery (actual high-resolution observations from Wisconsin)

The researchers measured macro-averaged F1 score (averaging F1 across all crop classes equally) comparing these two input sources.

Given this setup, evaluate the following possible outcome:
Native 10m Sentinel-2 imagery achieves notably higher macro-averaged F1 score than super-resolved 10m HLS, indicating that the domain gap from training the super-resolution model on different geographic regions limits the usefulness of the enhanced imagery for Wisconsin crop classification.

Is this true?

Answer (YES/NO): NO